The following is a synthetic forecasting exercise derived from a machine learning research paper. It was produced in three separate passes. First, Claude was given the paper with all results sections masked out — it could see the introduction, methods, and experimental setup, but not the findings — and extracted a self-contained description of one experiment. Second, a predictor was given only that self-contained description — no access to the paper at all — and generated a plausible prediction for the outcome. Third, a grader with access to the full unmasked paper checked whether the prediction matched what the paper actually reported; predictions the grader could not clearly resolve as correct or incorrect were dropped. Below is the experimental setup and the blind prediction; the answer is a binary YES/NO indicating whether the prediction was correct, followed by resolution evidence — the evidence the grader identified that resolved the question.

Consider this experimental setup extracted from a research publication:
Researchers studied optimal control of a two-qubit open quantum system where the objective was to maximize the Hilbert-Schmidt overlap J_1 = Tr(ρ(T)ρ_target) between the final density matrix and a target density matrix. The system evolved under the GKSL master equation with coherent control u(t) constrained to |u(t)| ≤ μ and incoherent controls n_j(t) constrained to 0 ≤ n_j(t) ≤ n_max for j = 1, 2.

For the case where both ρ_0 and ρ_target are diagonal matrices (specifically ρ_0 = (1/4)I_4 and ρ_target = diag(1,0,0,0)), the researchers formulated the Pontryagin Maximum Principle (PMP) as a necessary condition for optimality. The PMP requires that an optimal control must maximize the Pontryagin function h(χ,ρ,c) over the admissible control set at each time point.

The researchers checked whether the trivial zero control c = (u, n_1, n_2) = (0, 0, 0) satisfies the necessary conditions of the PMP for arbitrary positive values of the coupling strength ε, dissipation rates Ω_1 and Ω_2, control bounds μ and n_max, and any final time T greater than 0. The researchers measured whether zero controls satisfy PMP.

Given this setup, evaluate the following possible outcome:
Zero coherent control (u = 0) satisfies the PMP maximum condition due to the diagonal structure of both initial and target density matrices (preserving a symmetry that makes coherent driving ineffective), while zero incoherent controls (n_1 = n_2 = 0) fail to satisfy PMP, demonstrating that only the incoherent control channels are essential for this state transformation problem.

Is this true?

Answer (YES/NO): NO